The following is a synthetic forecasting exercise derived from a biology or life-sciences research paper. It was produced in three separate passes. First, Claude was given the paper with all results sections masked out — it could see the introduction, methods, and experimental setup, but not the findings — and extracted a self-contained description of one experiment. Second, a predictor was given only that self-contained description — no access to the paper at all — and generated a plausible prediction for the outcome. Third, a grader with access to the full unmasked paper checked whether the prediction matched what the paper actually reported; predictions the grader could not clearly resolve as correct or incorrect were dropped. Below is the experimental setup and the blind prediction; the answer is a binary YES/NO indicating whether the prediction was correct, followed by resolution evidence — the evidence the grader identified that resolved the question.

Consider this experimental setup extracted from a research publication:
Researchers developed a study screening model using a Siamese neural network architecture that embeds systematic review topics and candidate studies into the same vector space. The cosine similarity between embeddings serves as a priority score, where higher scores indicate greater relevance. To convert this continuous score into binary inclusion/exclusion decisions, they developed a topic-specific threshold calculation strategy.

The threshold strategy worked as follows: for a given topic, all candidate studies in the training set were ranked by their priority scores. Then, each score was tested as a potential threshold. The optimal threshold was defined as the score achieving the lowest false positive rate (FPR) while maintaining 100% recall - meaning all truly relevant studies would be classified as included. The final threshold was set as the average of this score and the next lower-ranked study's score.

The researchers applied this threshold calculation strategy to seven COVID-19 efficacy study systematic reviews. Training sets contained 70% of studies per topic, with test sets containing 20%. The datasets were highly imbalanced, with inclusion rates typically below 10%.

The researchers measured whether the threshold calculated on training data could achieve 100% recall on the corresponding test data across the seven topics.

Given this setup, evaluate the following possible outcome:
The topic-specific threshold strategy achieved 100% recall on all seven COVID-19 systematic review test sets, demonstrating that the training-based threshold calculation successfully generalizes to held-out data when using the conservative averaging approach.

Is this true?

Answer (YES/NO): NO